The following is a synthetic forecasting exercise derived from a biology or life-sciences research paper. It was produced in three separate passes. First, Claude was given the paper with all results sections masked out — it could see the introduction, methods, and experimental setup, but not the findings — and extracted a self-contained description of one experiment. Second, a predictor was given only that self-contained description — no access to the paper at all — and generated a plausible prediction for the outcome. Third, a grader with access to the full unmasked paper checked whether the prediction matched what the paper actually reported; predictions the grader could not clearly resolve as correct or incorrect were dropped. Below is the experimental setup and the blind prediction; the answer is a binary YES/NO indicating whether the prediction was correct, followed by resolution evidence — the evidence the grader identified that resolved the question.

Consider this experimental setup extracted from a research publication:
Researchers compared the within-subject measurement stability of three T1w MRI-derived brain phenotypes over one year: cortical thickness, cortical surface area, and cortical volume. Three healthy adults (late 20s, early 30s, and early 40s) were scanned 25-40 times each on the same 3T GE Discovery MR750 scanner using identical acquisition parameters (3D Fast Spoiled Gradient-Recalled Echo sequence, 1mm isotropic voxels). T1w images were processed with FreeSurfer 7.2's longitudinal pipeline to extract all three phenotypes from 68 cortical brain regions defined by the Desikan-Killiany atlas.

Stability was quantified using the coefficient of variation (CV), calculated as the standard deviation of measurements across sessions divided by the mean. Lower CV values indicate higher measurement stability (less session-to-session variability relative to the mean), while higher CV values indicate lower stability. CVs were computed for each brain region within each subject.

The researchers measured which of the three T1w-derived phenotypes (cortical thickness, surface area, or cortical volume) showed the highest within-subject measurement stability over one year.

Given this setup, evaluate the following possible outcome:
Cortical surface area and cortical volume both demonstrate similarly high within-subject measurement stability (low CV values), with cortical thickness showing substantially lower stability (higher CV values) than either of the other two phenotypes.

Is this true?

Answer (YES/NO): NO